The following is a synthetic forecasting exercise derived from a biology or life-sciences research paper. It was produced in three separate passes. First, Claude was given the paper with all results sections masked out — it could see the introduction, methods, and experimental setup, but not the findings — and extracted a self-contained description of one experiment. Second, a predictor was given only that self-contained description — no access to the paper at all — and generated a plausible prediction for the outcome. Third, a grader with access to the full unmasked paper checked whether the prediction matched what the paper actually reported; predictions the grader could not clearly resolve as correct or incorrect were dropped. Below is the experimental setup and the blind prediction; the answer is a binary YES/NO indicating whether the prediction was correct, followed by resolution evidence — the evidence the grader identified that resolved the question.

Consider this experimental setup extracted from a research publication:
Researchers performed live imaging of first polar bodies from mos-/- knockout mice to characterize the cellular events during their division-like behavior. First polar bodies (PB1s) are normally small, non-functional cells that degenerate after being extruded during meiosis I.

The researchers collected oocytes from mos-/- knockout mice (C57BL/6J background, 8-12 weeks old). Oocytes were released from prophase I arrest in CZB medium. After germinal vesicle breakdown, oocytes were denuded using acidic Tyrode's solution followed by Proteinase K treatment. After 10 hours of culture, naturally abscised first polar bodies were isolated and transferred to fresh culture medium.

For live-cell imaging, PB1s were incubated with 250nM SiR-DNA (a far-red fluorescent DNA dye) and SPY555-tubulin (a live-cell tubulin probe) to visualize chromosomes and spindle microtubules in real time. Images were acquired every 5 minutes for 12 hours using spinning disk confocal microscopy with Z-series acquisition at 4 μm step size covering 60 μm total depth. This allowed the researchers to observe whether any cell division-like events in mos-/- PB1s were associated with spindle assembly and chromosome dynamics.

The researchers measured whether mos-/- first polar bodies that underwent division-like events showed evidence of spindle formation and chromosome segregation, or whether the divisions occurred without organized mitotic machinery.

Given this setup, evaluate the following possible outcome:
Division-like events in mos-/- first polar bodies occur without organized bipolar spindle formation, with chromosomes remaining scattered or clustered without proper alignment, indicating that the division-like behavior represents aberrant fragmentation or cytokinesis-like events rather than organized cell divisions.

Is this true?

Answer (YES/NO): NO